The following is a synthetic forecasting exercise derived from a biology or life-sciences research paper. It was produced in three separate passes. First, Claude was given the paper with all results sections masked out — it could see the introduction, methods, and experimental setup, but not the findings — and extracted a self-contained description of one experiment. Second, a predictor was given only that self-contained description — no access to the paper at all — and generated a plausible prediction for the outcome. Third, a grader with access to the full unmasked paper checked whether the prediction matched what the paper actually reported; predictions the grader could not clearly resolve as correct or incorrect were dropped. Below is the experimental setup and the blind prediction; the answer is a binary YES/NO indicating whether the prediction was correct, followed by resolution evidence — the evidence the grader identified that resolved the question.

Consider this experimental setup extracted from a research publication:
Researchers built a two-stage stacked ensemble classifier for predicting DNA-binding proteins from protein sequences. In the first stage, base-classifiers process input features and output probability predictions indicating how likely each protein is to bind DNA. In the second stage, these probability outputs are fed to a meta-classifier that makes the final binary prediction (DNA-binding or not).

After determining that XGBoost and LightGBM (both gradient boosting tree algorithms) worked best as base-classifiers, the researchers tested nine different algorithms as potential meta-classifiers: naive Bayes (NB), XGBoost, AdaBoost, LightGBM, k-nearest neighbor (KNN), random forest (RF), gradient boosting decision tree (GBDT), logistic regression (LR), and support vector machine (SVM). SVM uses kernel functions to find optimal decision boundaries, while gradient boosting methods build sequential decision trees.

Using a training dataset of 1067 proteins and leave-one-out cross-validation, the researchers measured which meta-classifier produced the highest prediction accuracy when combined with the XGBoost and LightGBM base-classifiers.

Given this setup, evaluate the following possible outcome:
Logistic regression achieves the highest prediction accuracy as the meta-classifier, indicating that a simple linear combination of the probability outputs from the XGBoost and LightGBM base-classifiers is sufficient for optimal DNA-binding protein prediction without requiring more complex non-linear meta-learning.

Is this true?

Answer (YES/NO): NO